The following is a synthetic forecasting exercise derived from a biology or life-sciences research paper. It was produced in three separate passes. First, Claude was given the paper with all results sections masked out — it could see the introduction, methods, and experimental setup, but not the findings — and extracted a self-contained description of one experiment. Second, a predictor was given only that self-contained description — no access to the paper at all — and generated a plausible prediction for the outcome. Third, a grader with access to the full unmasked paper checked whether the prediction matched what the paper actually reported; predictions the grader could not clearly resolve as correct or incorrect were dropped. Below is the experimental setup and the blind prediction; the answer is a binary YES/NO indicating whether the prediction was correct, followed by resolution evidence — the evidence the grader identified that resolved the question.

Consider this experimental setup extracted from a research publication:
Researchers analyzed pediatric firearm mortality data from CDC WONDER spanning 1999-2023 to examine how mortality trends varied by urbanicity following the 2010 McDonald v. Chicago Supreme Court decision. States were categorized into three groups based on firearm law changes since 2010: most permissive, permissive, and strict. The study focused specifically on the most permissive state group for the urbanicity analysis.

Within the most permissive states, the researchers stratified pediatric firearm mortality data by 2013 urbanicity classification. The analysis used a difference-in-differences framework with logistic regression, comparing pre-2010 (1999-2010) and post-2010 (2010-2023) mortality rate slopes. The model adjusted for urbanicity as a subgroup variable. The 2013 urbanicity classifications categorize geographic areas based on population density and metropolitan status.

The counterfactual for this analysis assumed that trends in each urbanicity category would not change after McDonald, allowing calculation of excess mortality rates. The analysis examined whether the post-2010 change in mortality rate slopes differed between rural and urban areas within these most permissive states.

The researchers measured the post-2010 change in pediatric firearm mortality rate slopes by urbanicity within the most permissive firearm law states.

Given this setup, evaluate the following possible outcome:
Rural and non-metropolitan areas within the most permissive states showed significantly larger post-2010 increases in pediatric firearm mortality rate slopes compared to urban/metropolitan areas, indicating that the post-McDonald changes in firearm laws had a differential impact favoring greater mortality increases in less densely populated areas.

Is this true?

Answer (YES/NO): NO